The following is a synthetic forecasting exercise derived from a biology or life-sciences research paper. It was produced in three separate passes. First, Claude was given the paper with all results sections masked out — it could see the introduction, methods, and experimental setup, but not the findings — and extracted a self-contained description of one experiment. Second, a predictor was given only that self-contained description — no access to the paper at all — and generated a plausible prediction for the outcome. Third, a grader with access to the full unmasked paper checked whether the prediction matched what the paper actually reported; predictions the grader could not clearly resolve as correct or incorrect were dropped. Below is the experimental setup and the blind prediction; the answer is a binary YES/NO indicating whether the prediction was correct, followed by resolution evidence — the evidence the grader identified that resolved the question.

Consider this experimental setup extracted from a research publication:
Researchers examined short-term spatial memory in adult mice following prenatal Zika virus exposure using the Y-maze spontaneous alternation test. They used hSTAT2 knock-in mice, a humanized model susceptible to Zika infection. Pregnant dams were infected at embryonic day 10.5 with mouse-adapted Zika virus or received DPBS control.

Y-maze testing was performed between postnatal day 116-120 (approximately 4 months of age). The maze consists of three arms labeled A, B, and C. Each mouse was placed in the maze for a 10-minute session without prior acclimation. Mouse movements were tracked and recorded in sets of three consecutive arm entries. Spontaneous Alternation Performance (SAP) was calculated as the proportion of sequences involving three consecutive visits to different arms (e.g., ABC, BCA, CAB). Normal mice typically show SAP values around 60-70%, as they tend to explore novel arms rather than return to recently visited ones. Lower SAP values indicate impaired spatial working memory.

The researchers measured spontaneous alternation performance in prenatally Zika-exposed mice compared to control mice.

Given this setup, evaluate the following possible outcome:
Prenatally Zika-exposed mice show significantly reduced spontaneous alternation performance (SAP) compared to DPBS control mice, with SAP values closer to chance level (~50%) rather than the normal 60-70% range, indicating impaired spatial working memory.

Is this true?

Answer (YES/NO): NO